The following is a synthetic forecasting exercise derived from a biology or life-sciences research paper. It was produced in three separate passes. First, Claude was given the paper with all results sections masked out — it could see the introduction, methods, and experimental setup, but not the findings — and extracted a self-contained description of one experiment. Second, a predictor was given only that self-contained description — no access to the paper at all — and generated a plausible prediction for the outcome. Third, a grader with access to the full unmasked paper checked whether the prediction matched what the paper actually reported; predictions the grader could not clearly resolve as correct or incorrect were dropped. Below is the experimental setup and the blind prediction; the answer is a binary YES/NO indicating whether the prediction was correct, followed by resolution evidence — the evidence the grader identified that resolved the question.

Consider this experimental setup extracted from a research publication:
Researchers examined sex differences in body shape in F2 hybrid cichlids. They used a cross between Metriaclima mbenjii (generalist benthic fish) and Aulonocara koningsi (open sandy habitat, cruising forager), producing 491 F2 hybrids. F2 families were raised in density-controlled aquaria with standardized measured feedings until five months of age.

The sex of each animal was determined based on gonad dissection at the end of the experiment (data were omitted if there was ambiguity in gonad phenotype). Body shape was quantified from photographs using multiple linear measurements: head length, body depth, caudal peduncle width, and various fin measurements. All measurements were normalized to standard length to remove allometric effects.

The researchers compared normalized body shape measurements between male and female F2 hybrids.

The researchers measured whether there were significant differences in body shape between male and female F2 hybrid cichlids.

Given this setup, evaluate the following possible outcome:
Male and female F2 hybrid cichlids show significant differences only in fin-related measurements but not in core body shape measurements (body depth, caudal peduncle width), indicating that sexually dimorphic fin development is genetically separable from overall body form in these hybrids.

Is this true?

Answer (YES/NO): NO